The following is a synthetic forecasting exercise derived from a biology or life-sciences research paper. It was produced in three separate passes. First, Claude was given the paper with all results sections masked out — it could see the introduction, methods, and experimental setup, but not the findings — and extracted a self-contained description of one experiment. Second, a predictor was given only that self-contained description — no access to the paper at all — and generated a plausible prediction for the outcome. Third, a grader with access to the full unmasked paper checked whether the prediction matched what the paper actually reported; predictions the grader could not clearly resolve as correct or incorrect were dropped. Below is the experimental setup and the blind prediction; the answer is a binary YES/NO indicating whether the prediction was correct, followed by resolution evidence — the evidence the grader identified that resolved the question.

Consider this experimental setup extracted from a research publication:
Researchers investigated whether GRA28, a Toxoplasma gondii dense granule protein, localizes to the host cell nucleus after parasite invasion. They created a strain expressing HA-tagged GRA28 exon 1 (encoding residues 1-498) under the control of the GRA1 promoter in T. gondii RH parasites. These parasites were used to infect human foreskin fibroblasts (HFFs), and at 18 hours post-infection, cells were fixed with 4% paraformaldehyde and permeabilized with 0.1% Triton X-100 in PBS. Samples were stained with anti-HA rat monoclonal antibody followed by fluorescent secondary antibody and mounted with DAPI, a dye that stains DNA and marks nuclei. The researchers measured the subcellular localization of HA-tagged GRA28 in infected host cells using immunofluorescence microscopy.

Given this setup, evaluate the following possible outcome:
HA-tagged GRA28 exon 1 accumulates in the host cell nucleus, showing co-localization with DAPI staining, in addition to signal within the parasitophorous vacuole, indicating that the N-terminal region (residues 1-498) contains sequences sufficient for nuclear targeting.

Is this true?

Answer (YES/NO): YES